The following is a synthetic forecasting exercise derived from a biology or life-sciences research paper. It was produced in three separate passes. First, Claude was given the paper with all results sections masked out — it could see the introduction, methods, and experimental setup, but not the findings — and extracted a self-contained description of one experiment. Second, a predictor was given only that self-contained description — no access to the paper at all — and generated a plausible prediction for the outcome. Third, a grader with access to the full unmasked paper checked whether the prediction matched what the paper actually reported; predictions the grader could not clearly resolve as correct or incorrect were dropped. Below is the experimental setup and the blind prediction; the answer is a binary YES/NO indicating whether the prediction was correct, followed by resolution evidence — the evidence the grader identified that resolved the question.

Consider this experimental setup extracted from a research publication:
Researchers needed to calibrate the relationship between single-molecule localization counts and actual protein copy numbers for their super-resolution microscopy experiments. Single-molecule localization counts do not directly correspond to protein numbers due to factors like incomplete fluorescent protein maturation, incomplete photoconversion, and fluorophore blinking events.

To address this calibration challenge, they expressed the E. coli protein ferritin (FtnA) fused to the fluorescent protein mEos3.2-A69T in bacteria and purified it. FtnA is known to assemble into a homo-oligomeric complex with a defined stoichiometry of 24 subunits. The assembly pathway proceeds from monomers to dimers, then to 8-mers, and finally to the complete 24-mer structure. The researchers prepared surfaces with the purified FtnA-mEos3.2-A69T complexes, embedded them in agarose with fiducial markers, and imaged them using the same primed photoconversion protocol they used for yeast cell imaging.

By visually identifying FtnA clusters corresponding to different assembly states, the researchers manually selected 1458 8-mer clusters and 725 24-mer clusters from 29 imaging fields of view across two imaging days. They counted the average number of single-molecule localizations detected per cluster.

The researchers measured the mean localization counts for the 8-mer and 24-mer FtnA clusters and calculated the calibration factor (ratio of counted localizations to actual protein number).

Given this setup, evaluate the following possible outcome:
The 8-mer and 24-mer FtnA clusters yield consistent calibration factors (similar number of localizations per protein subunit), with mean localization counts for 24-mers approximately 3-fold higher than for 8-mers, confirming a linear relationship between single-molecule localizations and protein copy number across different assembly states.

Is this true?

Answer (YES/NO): YES